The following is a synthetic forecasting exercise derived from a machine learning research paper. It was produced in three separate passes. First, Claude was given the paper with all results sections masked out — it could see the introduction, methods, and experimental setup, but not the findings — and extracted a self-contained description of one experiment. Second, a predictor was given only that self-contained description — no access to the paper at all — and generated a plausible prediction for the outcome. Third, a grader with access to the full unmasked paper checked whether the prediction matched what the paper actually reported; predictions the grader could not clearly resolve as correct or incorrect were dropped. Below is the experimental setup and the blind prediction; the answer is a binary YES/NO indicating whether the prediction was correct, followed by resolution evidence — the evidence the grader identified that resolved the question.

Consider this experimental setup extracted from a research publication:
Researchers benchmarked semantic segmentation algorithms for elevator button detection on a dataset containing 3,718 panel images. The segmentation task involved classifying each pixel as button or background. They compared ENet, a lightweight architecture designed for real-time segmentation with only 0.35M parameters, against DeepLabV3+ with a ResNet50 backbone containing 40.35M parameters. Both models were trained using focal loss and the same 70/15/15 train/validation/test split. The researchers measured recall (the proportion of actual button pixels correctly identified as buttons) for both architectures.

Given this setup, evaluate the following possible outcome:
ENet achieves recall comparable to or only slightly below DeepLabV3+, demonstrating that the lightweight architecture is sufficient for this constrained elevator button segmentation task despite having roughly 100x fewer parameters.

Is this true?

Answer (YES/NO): NO